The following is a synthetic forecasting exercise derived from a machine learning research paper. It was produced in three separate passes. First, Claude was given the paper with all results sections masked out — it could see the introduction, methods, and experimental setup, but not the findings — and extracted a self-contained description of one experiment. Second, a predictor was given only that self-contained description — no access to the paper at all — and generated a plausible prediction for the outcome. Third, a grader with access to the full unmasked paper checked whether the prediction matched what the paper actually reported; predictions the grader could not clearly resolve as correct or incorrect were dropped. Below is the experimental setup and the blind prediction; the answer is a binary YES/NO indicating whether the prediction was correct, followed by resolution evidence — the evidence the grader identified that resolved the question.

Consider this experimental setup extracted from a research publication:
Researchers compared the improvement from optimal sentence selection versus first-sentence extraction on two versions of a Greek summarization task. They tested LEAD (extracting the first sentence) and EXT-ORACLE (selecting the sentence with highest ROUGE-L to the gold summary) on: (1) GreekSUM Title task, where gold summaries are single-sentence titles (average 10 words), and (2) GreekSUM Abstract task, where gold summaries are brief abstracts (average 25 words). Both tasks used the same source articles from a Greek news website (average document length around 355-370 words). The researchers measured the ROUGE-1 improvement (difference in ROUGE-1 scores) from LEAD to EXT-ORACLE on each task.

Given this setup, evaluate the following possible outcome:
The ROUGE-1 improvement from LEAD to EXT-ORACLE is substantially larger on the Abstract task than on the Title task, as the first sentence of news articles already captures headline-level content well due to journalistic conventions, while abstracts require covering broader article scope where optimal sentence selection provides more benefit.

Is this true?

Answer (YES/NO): YES